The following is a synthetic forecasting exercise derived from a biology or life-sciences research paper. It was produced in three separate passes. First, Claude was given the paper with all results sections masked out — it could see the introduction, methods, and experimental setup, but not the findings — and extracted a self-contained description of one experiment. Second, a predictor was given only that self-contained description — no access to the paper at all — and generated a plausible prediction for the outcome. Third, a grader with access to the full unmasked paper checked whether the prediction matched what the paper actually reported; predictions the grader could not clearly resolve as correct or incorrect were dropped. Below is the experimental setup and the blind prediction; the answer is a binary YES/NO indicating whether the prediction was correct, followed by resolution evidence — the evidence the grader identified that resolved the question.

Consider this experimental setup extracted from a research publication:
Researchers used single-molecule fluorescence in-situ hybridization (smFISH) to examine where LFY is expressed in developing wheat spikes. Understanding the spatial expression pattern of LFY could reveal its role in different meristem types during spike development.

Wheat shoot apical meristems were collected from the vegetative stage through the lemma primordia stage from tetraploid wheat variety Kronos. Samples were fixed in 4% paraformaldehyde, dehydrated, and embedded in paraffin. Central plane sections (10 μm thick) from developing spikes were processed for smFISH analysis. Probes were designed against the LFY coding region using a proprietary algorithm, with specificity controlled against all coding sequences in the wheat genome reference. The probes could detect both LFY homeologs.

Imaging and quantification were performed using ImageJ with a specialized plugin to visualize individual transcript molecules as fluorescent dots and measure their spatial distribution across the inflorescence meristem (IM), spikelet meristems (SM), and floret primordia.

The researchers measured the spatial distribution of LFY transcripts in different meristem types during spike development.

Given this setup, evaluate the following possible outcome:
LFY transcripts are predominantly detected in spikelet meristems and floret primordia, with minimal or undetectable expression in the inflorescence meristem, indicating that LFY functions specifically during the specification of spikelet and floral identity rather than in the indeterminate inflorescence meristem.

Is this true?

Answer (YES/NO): NO